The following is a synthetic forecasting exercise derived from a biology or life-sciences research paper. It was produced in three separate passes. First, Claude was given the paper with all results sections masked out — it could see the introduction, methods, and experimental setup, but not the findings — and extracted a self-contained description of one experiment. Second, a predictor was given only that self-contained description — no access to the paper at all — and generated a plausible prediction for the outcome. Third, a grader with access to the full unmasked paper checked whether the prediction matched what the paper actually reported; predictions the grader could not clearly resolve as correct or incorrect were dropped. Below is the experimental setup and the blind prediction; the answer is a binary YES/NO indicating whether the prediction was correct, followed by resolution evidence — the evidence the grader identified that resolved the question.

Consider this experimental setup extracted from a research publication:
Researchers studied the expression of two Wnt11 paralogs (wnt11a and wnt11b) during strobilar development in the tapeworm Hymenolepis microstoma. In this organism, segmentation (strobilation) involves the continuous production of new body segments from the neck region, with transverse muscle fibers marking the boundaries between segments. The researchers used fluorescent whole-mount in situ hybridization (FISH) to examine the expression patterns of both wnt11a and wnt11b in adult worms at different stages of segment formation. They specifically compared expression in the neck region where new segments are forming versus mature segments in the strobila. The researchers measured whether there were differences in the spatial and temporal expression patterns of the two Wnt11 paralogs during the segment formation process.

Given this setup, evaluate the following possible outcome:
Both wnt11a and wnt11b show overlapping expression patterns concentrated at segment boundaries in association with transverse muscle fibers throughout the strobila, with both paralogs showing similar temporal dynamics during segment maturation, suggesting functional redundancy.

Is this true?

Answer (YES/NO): NO